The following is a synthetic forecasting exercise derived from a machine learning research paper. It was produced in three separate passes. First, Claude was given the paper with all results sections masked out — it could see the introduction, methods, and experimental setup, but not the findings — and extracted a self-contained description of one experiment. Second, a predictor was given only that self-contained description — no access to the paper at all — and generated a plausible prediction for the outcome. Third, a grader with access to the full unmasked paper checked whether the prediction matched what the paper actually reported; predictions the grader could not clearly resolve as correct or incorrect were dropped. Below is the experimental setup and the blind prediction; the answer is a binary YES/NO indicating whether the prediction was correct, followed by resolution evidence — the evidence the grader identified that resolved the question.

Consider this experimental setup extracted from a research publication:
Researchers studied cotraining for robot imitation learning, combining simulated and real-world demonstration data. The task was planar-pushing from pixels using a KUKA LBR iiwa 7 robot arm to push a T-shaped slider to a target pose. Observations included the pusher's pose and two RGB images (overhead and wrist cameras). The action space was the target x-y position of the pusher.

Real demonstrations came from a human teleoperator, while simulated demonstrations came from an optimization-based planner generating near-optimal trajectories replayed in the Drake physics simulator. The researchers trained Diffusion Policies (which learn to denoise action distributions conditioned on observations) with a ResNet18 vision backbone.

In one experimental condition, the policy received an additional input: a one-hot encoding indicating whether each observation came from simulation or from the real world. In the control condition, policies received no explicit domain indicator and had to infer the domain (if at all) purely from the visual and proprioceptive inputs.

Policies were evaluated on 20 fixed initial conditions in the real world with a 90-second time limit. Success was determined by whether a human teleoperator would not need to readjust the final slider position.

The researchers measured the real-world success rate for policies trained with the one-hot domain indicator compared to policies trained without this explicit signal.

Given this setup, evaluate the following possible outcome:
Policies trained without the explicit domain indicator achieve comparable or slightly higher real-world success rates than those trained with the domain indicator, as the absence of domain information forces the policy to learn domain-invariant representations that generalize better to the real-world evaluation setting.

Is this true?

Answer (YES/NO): NO